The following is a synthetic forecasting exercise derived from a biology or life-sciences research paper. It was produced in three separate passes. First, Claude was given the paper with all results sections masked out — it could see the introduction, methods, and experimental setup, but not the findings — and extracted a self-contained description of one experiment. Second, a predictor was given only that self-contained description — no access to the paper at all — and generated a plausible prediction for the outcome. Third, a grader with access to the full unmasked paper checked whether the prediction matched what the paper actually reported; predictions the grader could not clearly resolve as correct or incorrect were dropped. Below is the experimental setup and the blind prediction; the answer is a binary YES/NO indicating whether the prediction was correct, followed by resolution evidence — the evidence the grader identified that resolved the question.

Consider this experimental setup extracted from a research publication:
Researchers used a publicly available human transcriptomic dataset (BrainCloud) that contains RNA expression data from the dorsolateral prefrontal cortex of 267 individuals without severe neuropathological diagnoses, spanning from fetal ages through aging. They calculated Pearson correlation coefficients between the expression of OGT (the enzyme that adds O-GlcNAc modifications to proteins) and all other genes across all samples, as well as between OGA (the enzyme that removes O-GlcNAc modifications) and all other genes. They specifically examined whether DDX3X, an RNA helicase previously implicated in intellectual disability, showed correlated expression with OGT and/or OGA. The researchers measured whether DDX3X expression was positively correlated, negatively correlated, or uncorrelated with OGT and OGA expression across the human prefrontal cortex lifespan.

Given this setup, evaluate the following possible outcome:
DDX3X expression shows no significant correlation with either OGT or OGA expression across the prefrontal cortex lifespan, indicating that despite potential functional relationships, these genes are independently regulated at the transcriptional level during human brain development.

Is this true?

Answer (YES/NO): NO